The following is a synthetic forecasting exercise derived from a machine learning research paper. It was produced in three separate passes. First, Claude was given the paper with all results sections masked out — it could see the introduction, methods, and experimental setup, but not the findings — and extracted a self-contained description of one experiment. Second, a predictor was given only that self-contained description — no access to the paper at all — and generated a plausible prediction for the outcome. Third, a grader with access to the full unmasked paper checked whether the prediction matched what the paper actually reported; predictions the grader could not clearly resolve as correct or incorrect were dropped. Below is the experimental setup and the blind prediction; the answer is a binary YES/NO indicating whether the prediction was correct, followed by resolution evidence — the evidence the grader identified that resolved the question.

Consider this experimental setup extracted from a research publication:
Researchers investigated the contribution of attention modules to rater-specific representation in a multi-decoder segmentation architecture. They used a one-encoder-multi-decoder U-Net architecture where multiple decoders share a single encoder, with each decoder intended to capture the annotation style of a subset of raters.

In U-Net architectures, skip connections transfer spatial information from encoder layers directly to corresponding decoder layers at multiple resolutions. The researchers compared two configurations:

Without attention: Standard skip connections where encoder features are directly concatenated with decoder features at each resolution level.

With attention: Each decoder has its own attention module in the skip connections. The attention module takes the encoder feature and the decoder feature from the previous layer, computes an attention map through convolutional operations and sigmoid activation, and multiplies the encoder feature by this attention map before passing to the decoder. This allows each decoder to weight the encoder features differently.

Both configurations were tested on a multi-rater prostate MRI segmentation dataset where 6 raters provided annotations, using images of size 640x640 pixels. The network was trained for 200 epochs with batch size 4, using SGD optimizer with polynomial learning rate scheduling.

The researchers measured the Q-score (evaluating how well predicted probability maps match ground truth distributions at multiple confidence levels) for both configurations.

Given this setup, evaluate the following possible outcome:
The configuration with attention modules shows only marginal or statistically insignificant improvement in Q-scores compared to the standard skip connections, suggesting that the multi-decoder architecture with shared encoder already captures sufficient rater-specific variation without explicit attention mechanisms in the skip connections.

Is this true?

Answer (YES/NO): NO